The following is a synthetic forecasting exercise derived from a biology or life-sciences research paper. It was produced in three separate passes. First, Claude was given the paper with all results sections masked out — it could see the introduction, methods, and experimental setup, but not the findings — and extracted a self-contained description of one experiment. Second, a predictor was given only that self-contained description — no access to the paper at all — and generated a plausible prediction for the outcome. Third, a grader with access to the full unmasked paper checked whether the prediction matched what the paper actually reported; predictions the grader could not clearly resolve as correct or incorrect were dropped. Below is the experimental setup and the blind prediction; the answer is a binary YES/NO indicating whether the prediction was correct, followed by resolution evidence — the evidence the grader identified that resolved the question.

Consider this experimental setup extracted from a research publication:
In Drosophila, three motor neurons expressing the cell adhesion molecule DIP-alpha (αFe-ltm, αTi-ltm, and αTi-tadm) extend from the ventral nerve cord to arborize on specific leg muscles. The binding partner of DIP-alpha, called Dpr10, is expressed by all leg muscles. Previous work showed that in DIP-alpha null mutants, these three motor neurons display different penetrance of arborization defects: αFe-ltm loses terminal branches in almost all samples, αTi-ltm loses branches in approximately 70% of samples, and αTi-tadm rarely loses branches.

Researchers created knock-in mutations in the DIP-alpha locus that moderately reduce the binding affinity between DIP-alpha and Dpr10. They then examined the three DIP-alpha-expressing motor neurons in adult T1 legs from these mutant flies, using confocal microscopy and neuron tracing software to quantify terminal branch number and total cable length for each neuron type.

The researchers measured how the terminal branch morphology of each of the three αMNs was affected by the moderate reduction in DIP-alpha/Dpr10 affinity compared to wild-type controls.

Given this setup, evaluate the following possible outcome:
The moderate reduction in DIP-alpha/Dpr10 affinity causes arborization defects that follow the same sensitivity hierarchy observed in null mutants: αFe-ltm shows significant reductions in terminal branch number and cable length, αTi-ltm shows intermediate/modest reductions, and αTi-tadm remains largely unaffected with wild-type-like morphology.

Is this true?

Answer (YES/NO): NO